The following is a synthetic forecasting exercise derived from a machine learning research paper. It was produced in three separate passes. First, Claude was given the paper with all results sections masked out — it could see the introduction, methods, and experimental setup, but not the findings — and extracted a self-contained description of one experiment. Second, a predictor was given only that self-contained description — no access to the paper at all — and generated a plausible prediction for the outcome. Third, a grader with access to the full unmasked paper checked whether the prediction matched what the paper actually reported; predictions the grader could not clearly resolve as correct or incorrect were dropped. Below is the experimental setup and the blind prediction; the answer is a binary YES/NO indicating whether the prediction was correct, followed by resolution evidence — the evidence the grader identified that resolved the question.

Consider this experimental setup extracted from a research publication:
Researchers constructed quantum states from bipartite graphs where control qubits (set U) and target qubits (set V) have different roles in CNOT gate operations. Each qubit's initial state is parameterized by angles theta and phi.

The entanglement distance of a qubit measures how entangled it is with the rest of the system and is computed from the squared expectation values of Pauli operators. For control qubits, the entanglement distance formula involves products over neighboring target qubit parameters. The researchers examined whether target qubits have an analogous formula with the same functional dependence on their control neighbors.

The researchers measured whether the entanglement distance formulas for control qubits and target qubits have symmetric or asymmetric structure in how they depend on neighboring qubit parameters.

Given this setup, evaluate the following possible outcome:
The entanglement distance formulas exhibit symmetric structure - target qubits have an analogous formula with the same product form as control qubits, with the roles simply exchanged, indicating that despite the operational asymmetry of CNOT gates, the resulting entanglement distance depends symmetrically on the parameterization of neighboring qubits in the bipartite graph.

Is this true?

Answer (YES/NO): NO